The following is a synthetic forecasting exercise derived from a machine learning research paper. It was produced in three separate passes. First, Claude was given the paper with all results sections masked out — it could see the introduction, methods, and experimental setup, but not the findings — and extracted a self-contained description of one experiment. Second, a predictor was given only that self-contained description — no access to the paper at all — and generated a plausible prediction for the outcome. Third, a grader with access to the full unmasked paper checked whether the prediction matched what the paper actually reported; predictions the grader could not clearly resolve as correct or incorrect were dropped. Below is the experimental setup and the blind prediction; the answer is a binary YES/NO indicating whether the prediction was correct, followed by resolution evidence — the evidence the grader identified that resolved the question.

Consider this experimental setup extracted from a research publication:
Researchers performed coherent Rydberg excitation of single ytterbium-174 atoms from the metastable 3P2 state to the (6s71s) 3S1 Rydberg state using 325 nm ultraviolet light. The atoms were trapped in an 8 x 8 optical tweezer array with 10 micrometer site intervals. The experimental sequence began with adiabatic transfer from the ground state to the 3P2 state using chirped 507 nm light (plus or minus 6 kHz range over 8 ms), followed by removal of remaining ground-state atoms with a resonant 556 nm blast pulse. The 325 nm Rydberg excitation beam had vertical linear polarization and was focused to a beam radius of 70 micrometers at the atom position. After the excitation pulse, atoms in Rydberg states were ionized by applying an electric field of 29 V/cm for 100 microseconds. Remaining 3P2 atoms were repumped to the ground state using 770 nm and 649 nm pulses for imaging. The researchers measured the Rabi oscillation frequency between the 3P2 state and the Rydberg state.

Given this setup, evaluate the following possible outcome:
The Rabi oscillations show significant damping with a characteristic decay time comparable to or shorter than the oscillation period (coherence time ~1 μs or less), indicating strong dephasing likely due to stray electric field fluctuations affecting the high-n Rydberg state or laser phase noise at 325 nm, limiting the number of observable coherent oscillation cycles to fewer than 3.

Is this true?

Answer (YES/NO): NO